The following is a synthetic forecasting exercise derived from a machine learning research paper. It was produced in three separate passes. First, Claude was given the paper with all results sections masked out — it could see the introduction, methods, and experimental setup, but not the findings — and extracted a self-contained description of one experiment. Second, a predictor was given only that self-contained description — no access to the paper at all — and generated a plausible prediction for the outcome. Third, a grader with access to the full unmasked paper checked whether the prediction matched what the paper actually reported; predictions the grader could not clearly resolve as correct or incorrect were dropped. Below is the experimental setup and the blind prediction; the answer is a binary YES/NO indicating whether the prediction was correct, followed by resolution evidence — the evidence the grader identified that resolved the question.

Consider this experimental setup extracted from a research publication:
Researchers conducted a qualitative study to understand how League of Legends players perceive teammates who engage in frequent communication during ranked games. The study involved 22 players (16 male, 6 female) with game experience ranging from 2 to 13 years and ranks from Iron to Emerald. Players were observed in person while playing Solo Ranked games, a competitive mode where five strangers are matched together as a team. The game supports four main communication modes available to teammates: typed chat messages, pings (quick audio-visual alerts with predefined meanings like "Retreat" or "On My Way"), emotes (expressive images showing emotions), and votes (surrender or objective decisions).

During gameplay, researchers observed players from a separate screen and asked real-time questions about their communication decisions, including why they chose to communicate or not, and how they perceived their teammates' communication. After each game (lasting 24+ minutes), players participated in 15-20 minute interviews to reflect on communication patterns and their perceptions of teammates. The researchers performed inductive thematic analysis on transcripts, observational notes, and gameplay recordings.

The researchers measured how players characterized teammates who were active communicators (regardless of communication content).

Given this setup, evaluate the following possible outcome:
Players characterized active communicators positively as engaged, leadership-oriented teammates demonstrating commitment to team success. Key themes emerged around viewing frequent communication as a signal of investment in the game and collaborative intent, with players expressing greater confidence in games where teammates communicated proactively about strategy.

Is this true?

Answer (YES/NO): NO